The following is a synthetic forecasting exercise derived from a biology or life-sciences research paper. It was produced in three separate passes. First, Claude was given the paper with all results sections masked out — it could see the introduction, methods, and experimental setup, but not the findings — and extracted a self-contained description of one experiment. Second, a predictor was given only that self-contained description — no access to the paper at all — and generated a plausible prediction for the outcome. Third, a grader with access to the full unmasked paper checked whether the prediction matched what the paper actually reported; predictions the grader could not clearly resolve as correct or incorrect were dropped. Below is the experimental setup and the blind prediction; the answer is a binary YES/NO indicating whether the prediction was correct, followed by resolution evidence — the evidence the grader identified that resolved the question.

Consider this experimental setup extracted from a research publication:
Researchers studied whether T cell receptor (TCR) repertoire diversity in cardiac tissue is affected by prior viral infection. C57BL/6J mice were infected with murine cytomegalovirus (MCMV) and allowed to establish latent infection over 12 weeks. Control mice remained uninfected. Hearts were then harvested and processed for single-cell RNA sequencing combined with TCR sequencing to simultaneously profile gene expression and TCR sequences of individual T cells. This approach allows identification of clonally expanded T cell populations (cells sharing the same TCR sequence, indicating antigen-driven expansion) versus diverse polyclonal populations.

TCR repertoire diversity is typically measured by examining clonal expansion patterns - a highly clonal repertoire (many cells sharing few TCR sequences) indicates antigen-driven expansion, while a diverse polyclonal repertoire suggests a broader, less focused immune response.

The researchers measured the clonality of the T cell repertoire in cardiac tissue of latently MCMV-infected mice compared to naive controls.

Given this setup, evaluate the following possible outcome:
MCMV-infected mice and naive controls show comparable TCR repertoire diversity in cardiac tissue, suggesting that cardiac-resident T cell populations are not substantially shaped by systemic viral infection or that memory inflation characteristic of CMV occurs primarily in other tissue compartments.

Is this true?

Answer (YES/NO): NO